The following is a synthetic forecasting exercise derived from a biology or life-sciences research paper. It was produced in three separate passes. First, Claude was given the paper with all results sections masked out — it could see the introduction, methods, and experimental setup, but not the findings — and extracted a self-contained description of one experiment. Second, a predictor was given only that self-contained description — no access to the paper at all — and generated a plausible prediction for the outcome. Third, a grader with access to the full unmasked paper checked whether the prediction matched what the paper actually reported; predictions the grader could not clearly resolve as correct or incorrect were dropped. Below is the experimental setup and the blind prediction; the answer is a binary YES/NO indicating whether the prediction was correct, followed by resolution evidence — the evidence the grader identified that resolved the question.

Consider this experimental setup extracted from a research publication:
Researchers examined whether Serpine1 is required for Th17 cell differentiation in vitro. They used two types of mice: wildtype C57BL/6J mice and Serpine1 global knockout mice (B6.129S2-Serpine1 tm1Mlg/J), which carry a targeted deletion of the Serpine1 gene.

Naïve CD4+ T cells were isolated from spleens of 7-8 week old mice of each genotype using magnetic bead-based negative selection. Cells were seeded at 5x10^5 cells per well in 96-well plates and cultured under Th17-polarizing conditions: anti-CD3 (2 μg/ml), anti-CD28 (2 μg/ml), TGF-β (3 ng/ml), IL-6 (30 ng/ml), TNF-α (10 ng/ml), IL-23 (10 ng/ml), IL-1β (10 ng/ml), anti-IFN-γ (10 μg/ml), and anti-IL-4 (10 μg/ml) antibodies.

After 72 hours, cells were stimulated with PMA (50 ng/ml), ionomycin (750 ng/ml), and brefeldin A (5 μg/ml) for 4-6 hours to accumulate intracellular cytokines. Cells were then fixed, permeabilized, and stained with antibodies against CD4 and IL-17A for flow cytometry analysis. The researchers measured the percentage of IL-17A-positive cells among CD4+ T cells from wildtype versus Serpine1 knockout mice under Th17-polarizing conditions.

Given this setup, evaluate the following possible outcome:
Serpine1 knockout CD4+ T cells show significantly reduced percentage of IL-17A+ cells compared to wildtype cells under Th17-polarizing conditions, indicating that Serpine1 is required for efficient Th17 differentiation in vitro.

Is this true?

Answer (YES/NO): YES